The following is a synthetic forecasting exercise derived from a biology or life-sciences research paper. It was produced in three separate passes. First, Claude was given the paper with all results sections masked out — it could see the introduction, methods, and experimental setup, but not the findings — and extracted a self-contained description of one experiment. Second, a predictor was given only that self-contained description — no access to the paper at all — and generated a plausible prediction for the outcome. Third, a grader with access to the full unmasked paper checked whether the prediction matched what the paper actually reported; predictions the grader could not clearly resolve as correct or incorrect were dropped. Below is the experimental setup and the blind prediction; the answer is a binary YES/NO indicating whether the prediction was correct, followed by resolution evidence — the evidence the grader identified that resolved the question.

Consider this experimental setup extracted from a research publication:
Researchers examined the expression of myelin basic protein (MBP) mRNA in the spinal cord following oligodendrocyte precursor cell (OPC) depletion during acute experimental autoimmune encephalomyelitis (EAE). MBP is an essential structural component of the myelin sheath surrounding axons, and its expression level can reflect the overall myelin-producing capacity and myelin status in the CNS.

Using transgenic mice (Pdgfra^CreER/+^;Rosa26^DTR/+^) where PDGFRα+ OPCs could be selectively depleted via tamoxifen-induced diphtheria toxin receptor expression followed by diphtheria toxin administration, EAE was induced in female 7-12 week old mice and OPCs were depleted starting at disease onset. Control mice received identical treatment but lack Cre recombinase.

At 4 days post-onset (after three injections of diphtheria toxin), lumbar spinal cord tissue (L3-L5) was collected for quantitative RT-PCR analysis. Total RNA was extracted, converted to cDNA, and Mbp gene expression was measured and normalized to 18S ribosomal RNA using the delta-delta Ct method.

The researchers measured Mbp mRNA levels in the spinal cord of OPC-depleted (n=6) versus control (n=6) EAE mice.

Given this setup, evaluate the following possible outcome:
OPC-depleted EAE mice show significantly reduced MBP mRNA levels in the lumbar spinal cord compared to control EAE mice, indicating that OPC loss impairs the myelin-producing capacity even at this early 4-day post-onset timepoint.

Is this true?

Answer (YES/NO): NO